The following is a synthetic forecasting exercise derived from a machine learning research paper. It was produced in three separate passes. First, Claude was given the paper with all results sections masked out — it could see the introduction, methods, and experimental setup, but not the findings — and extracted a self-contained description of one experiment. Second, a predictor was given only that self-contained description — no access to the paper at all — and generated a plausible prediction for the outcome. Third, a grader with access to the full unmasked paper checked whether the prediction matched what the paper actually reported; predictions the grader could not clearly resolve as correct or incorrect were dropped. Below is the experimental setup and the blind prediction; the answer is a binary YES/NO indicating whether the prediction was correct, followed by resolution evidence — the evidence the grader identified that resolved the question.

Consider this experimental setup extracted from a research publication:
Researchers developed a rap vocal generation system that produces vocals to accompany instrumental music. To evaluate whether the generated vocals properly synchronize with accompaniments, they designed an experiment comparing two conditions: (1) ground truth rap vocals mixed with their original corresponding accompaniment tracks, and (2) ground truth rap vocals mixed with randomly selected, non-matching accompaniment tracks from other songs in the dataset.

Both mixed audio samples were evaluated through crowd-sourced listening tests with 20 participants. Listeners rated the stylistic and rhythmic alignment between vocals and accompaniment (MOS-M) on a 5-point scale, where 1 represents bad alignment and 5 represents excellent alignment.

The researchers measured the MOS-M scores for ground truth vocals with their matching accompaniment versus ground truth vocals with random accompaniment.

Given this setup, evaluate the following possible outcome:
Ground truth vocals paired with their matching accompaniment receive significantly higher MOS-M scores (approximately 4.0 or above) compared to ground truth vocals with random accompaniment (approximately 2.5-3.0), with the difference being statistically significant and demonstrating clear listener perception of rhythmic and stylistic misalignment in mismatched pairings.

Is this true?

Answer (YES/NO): YES